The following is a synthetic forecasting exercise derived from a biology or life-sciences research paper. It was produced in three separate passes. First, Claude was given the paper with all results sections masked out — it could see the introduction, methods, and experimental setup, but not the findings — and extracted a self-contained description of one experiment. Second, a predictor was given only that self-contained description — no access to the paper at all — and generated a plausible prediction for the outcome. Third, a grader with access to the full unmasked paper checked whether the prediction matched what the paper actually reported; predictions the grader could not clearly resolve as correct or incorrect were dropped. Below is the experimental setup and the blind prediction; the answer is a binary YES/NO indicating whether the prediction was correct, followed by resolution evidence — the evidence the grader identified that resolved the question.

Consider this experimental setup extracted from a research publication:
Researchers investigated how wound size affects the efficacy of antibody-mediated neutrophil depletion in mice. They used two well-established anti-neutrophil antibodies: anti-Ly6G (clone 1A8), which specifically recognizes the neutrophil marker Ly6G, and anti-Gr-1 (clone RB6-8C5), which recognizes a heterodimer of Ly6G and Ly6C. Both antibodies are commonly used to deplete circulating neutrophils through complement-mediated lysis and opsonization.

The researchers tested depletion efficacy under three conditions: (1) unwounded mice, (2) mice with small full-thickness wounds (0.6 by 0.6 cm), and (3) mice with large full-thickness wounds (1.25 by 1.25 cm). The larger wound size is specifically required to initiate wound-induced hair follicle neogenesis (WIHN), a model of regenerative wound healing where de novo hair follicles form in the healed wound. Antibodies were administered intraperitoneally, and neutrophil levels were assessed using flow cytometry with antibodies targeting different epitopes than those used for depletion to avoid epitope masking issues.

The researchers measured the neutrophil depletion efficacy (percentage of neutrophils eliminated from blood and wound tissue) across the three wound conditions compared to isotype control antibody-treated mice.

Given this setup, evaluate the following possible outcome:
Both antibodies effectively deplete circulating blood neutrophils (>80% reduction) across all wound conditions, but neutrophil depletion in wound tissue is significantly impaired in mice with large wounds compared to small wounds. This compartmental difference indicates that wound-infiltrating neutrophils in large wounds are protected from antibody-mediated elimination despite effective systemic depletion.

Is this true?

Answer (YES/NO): NO